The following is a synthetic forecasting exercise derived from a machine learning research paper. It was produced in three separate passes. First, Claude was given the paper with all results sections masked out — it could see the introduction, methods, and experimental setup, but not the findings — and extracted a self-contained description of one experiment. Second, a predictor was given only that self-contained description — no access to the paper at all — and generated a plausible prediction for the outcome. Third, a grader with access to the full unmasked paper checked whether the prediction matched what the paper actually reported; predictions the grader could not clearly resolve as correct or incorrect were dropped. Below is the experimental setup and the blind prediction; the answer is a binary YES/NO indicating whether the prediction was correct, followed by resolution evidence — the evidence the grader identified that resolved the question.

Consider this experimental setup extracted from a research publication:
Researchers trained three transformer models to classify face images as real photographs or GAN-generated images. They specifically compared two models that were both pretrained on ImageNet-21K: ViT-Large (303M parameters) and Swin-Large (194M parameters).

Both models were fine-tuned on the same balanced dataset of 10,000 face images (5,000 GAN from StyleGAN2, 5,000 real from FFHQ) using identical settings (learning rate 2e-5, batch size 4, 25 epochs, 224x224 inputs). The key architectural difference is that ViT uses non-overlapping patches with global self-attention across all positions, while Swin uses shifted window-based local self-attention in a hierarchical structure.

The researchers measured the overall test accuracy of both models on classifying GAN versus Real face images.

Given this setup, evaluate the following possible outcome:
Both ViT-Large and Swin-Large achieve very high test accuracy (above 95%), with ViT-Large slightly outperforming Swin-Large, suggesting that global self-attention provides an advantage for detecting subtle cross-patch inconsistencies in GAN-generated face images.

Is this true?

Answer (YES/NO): NO